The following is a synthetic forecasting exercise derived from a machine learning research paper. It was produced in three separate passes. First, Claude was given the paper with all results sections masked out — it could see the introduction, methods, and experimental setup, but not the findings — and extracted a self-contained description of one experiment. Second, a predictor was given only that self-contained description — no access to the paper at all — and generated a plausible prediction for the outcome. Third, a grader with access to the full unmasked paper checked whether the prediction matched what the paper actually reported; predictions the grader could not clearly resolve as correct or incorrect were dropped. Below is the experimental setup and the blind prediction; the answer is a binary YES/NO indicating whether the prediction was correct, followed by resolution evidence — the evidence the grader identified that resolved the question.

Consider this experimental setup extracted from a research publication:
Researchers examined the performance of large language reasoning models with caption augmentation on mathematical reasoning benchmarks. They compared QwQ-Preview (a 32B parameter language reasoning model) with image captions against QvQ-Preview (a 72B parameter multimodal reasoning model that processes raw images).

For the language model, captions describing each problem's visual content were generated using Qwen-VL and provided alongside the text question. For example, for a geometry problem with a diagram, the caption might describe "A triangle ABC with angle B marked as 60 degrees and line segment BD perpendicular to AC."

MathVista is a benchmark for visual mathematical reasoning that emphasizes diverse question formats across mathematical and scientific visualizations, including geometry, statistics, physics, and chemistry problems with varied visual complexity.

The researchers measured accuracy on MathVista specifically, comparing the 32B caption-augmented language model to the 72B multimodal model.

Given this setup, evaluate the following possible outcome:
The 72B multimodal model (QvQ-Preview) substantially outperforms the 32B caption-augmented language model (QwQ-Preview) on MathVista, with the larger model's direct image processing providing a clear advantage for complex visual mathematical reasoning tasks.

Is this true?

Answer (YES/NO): YES